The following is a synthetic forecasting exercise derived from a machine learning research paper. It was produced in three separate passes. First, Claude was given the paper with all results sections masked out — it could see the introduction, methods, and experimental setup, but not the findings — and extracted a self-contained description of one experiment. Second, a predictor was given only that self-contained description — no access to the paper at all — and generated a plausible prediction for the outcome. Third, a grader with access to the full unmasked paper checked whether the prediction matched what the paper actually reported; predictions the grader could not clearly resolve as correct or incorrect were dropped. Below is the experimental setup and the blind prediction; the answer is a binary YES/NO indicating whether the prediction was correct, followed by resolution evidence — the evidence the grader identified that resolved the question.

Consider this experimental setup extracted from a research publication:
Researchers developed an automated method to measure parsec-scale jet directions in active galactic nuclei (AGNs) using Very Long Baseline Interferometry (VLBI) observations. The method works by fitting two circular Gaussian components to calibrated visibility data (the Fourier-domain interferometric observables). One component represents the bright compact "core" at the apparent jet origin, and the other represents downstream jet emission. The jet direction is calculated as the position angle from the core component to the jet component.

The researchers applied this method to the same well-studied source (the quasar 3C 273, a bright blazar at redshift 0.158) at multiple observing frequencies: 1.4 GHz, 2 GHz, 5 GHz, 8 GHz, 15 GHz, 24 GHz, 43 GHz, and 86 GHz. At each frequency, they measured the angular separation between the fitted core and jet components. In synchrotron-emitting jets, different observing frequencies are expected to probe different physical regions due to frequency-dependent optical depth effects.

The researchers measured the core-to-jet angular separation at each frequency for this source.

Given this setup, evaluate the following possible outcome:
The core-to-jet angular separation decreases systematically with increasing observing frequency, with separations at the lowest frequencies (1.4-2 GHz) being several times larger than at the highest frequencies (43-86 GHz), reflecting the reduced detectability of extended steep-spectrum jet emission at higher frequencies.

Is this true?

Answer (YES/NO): NO